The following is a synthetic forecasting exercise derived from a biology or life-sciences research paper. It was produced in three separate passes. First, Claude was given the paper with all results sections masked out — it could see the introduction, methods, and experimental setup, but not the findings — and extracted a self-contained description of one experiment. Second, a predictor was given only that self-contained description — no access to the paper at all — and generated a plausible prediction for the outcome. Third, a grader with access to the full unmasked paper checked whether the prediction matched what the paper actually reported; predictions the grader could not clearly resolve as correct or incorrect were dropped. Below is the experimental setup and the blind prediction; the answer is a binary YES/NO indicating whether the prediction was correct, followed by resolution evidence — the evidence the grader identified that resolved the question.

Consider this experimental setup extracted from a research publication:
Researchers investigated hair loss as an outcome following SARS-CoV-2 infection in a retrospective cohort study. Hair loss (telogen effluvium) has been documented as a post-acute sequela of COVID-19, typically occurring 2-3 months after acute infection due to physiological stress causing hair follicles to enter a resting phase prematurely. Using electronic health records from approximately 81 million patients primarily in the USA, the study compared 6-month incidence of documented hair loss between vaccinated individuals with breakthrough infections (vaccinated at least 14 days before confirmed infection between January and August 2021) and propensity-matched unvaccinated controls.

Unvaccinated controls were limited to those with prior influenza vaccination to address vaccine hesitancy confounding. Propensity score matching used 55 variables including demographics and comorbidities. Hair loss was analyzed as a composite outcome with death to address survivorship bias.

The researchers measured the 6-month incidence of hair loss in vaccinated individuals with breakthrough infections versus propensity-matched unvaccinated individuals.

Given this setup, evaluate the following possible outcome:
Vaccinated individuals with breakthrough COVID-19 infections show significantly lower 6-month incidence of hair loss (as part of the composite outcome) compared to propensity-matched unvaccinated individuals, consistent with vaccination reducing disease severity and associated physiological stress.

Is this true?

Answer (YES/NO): YES